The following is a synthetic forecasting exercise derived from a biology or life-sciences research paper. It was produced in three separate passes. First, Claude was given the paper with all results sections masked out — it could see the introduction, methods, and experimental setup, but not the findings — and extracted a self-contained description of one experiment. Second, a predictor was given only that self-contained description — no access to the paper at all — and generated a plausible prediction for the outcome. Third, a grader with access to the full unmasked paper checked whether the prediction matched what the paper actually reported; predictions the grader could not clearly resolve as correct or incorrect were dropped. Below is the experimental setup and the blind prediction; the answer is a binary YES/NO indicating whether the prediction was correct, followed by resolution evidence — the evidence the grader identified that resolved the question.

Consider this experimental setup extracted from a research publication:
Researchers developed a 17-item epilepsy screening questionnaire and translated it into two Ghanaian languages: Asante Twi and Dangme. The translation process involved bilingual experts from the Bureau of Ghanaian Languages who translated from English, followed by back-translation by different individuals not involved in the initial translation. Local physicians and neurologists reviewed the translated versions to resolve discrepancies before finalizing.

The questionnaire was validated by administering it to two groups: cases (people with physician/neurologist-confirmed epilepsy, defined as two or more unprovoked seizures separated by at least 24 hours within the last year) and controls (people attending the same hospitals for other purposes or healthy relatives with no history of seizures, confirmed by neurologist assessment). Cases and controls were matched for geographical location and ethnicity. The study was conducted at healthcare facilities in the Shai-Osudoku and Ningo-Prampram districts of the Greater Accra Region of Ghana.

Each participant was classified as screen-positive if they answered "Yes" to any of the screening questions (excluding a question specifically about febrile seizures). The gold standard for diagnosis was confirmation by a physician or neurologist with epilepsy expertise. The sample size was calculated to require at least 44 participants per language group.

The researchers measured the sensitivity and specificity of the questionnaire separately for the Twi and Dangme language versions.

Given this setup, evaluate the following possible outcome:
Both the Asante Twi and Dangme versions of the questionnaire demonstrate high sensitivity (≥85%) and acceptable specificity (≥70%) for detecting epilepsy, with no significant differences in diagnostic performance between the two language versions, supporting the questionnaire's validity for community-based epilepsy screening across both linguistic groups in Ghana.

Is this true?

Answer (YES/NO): NO